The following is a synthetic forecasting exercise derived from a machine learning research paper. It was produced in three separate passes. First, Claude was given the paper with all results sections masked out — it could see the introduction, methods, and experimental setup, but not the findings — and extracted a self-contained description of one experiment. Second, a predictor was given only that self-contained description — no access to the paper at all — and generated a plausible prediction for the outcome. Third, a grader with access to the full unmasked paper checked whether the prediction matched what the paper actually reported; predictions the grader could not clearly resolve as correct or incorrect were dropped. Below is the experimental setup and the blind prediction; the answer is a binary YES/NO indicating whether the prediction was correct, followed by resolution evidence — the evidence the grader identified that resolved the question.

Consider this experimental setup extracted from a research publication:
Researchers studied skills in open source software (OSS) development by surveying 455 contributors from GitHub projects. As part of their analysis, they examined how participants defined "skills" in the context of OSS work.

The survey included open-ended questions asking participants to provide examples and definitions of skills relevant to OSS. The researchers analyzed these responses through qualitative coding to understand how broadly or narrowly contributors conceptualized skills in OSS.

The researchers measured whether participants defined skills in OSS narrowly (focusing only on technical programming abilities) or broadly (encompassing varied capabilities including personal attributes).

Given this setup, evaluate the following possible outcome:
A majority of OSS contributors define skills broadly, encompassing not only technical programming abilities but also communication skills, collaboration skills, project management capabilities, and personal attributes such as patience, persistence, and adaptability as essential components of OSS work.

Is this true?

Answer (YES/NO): YES